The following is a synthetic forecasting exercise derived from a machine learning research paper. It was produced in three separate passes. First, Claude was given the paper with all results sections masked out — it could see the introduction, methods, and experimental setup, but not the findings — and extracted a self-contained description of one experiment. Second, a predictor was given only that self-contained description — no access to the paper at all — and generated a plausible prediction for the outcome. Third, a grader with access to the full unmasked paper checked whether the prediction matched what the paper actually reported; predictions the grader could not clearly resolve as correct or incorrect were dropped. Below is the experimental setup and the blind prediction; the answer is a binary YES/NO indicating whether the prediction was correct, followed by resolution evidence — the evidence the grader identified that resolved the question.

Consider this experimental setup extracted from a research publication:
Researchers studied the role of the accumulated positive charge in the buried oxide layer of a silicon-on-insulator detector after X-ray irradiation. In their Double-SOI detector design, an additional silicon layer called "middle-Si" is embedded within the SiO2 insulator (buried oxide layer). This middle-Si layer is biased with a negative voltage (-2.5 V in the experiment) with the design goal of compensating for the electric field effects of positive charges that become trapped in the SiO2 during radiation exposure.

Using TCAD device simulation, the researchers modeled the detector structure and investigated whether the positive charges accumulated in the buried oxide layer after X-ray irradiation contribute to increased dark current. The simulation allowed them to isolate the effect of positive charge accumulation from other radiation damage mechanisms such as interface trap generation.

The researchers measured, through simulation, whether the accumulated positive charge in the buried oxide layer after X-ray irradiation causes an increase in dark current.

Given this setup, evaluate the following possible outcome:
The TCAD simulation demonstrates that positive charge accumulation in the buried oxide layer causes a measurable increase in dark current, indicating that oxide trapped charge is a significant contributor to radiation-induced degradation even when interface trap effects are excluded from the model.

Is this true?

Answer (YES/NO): NO